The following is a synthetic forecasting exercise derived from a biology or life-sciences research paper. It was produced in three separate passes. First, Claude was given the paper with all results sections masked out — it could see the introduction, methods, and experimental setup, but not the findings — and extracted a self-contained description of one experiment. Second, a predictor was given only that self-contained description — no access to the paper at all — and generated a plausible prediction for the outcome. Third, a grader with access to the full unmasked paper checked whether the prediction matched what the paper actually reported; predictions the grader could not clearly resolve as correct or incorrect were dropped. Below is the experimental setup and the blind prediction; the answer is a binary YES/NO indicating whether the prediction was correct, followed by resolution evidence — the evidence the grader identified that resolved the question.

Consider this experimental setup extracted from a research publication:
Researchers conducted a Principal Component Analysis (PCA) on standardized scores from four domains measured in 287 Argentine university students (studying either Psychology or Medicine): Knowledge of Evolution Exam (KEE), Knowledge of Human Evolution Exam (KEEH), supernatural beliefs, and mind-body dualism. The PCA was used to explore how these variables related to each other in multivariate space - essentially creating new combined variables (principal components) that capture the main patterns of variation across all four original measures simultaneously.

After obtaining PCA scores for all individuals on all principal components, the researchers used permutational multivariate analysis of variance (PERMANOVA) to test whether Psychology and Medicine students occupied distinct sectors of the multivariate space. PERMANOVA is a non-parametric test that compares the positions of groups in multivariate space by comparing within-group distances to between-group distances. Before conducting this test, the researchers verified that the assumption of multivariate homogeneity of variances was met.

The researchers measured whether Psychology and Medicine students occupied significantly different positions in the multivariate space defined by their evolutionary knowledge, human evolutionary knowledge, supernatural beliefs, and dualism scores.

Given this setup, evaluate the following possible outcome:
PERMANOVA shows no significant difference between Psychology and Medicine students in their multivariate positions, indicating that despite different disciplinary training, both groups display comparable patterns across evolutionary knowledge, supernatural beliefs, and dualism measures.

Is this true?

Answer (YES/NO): YES